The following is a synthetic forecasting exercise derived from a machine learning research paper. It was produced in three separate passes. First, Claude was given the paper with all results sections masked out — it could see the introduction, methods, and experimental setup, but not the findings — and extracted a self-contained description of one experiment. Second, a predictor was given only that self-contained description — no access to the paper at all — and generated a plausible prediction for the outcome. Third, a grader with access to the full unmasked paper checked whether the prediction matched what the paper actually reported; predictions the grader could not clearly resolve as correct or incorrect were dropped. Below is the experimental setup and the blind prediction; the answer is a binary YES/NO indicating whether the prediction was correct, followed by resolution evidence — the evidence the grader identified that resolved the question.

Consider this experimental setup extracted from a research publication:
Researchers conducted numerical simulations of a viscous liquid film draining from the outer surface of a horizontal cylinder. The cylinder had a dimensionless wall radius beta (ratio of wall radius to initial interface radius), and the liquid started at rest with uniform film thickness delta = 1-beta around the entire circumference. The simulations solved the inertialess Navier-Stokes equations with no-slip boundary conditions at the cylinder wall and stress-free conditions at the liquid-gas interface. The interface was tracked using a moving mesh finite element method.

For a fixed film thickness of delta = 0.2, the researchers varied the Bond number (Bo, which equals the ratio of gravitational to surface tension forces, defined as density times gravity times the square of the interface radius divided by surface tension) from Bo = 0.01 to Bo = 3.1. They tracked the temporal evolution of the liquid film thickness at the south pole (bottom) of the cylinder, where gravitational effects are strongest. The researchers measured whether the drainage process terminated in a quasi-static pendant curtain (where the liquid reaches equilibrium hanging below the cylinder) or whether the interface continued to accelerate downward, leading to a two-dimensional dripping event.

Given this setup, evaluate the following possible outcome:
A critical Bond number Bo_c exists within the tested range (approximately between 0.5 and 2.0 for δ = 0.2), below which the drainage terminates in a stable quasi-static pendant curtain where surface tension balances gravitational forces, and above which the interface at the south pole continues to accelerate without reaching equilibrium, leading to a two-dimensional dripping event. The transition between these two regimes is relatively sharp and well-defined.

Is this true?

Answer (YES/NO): NO